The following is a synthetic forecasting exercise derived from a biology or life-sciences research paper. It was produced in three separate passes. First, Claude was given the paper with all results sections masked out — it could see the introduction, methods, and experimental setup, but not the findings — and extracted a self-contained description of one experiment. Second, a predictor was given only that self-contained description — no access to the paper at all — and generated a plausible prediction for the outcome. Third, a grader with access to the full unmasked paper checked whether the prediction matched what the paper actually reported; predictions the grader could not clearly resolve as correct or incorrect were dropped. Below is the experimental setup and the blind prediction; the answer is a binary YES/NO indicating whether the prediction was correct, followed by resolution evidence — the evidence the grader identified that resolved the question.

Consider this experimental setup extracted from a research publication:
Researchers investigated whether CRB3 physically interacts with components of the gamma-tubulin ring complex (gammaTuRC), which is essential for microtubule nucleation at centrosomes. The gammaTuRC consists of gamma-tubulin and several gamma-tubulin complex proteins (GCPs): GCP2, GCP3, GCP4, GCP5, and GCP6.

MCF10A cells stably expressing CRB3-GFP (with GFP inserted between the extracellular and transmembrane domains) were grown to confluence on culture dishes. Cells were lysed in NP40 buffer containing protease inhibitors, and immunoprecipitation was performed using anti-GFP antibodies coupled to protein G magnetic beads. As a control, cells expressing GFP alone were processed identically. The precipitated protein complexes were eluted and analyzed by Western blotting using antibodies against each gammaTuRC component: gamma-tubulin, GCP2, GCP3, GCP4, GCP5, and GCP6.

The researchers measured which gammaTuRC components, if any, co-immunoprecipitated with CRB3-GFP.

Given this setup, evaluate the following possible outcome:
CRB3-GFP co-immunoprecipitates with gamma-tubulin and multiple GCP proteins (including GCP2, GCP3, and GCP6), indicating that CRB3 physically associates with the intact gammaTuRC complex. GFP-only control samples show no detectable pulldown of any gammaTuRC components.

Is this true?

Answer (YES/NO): NO